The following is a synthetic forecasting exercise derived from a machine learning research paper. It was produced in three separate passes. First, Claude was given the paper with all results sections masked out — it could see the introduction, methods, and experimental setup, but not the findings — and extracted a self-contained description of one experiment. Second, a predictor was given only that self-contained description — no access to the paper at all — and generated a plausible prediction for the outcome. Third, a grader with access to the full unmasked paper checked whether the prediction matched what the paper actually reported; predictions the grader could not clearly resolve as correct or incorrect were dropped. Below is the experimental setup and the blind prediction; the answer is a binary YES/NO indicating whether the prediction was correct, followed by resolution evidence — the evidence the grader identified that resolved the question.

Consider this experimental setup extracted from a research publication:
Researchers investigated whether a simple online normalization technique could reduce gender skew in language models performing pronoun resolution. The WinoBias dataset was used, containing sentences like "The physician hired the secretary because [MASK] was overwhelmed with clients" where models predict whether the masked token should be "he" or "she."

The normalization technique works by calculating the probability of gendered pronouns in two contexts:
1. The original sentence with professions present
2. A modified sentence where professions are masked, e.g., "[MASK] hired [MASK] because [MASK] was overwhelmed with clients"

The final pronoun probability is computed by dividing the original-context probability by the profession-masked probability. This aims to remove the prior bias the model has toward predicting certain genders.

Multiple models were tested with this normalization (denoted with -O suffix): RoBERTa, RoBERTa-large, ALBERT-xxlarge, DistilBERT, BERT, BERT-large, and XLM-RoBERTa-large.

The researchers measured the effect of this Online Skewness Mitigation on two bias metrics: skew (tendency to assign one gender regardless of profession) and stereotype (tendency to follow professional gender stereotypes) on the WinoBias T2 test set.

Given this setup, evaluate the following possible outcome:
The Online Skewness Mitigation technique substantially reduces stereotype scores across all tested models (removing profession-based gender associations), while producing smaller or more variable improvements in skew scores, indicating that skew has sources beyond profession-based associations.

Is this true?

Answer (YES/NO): NO